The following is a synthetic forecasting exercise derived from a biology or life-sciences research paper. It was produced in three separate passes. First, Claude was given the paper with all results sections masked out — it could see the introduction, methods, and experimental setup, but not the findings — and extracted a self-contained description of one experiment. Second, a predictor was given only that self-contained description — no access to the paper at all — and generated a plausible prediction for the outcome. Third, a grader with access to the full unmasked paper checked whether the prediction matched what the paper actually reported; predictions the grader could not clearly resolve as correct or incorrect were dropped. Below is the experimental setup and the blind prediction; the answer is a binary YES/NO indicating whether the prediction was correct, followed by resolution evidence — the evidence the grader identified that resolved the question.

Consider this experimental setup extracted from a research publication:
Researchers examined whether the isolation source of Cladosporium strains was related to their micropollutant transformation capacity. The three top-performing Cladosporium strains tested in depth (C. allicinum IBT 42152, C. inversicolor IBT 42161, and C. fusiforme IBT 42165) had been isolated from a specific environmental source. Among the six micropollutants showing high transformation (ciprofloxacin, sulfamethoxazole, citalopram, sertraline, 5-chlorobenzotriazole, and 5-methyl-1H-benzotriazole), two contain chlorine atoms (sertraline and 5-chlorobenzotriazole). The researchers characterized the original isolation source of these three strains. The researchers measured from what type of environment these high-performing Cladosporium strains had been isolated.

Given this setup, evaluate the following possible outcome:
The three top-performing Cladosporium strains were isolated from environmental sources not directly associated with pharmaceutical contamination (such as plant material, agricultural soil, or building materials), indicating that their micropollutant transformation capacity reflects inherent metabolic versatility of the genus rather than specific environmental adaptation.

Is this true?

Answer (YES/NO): NO